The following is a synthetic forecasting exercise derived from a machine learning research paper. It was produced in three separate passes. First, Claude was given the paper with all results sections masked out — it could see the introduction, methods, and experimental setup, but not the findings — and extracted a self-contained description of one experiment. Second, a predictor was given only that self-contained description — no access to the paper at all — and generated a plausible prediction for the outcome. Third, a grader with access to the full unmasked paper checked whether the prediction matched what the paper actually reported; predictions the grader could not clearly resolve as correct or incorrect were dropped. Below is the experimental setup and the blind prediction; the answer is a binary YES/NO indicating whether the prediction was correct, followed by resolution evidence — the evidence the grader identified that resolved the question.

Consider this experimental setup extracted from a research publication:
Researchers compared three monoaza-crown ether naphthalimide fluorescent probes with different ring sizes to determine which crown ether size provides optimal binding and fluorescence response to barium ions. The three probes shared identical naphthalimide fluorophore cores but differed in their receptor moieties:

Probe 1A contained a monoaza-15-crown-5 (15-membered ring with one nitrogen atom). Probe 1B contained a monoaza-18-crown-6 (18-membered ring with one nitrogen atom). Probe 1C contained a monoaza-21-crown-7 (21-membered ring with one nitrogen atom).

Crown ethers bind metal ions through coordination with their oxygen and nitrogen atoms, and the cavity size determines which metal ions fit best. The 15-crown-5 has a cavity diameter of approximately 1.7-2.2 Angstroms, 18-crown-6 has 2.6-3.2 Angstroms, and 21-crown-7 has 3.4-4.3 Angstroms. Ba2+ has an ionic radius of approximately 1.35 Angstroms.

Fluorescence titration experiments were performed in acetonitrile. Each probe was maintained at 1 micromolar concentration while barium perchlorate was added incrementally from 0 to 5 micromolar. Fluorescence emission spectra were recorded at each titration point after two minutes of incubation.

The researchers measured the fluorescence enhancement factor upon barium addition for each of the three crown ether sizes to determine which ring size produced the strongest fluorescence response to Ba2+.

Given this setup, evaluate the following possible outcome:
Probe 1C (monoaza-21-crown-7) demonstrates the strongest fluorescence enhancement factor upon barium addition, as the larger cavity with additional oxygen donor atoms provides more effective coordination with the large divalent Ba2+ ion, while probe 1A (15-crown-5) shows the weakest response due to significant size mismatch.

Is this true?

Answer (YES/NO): NO